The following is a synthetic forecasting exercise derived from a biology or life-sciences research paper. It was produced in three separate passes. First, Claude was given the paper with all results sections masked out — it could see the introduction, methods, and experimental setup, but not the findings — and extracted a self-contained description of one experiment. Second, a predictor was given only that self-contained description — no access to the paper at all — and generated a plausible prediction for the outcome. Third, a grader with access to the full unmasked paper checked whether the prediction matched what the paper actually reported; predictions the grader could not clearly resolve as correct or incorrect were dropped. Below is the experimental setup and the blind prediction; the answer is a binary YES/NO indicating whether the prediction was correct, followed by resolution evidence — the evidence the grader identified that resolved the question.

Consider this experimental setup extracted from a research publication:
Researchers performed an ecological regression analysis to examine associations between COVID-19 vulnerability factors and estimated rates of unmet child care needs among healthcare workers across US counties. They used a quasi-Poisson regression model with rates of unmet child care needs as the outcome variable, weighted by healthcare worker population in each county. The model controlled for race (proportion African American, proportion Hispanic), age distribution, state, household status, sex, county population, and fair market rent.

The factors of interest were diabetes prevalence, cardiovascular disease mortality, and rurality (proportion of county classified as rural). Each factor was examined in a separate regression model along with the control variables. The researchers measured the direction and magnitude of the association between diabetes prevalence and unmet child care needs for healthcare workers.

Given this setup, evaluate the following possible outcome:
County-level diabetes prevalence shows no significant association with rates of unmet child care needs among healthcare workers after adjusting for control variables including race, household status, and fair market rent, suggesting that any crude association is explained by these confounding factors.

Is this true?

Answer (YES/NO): NO